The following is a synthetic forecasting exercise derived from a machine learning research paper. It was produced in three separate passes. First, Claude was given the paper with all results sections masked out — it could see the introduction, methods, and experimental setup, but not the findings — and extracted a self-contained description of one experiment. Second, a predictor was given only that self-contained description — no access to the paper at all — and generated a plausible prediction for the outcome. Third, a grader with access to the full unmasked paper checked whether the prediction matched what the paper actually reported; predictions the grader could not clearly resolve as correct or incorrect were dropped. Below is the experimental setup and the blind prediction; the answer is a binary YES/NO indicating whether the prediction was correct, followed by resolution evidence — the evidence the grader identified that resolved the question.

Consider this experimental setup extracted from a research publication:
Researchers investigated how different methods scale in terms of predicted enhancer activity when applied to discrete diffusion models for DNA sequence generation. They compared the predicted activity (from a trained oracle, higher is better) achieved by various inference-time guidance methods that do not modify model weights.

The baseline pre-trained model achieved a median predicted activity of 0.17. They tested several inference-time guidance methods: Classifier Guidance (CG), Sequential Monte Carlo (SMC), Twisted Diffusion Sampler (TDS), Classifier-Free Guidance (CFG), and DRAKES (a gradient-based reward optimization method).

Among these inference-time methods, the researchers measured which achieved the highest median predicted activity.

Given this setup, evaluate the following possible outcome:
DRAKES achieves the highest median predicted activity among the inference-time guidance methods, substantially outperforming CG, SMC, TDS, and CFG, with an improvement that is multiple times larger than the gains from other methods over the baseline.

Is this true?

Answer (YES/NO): NO